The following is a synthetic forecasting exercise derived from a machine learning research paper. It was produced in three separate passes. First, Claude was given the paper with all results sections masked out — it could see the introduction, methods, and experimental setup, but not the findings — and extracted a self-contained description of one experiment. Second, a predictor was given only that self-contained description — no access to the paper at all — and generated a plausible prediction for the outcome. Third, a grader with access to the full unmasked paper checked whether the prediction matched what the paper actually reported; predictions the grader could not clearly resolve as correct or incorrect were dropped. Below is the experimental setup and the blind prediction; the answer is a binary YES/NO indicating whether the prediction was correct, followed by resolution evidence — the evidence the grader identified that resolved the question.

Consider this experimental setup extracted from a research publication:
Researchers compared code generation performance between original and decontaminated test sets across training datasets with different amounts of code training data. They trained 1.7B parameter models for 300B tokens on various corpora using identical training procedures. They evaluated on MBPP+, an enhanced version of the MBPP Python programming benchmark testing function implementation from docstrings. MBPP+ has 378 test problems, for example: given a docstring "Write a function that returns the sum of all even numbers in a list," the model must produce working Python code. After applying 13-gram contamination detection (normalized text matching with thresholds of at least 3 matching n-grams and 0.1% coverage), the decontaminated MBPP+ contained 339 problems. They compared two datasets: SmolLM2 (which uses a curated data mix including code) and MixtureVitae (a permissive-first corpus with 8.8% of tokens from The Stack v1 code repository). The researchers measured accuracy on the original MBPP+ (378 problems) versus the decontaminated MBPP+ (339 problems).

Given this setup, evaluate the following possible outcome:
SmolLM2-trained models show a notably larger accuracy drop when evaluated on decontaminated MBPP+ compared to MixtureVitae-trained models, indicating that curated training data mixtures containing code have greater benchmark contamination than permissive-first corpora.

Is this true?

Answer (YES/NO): NO